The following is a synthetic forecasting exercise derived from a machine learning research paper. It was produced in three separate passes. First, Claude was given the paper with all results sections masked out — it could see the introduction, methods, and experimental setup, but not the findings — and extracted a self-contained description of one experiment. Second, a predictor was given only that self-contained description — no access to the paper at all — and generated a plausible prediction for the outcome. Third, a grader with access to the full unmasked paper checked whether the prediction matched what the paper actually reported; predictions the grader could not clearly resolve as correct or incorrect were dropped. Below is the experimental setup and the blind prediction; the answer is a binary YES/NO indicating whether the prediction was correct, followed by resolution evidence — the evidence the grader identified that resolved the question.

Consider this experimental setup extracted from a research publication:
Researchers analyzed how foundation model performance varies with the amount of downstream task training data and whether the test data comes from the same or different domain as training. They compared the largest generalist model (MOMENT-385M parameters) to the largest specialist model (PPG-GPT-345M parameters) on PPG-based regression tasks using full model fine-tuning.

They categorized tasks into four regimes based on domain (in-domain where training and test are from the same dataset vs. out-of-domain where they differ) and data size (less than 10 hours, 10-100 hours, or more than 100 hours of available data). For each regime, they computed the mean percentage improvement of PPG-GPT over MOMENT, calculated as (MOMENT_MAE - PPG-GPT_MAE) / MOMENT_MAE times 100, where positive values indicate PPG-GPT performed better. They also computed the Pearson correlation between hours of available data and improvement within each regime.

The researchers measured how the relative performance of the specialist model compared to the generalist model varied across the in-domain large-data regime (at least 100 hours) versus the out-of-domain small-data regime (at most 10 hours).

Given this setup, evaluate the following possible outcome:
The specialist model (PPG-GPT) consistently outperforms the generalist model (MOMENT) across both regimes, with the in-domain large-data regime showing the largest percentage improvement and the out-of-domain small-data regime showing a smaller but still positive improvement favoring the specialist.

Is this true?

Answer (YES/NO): NO